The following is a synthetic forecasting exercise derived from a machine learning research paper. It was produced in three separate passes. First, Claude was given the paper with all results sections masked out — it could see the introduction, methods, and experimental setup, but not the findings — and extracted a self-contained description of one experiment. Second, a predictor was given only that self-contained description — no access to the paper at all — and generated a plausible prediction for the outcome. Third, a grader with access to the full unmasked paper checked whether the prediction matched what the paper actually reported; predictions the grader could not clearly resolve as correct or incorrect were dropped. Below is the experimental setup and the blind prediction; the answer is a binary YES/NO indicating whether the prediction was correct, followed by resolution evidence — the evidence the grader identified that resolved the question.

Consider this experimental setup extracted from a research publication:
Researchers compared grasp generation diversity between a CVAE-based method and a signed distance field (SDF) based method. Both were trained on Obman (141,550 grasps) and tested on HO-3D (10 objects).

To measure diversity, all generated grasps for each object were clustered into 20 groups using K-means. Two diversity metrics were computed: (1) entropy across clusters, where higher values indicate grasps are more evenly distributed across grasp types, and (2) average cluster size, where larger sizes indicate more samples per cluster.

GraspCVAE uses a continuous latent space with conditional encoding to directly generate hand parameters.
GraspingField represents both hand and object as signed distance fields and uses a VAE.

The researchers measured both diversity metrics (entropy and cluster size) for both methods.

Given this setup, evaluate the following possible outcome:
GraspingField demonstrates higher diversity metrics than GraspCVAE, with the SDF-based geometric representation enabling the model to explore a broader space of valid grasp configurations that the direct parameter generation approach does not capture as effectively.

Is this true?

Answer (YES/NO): NO